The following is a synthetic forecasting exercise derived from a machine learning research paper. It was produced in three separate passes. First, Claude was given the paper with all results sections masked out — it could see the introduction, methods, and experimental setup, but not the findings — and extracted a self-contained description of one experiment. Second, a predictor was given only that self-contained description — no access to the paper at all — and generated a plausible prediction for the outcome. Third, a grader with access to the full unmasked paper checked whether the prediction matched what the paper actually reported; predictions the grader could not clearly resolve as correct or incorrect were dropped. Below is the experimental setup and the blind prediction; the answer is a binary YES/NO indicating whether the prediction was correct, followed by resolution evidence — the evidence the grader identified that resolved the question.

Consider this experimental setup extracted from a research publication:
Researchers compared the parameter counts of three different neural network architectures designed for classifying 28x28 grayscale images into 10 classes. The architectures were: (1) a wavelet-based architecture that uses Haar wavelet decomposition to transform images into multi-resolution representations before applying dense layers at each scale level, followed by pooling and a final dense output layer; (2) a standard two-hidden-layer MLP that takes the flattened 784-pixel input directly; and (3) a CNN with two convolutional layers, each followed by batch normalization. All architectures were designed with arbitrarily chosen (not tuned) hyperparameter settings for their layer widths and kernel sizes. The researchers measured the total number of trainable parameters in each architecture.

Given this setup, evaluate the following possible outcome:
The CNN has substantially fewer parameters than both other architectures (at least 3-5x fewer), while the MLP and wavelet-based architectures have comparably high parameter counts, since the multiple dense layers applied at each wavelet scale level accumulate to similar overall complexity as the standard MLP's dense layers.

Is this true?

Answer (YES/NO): YES